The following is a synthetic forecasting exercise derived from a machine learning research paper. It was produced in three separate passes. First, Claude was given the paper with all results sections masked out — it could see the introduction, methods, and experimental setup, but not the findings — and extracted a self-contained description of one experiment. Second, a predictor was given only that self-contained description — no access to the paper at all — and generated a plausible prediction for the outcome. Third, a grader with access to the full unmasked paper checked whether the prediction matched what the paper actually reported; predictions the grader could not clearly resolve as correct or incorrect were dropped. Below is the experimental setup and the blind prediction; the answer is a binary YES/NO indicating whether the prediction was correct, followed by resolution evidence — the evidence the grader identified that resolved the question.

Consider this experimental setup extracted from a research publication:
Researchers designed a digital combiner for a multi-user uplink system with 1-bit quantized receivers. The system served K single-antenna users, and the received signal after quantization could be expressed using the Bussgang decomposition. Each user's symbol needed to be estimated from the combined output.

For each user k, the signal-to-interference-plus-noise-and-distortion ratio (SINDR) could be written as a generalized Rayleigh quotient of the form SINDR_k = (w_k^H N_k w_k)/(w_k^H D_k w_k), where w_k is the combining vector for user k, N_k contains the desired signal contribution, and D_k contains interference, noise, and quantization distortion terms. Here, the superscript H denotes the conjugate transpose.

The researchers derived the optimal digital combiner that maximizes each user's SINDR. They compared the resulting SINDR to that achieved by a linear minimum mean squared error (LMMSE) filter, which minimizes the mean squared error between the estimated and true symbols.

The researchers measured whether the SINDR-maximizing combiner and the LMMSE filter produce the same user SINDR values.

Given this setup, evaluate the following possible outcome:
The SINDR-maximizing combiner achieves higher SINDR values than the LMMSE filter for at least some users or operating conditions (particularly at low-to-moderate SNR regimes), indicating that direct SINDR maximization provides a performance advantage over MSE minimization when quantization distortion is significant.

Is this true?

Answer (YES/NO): NO